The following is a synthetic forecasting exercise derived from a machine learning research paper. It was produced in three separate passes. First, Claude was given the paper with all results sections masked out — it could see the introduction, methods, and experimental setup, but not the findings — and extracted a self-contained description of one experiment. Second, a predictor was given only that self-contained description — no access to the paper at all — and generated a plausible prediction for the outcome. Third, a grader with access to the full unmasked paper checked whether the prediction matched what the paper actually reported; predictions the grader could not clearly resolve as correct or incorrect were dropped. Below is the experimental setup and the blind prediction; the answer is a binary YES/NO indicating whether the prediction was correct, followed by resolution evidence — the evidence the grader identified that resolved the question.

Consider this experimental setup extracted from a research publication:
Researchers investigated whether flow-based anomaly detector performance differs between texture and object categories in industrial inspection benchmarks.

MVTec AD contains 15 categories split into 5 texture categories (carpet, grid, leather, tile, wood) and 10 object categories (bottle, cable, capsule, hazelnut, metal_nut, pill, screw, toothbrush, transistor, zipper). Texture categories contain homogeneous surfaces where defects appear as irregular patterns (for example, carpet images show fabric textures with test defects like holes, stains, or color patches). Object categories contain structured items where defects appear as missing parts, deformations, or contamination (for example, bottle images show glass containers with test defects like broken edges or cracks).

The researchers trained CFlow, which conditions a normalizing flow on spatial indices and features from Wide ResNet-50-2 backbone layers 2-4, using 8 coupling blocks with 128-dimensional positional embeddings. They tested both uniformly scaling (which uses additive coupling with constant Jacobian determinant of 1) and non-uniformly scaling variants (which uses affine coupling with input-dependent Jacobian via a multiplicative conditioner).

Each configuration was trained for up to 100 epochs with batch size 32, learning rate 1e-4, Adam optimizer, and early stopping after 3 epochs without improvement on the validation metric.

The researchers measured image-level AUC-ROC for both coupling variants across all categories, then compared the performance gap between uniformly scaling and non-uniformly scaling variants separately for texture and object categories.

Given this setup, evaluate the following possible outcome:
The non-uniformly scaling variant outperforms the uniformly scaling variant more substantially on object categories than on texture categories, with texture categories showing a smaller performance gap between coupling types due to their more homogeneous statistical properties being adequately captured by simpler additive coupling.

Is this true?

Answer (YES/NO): NO